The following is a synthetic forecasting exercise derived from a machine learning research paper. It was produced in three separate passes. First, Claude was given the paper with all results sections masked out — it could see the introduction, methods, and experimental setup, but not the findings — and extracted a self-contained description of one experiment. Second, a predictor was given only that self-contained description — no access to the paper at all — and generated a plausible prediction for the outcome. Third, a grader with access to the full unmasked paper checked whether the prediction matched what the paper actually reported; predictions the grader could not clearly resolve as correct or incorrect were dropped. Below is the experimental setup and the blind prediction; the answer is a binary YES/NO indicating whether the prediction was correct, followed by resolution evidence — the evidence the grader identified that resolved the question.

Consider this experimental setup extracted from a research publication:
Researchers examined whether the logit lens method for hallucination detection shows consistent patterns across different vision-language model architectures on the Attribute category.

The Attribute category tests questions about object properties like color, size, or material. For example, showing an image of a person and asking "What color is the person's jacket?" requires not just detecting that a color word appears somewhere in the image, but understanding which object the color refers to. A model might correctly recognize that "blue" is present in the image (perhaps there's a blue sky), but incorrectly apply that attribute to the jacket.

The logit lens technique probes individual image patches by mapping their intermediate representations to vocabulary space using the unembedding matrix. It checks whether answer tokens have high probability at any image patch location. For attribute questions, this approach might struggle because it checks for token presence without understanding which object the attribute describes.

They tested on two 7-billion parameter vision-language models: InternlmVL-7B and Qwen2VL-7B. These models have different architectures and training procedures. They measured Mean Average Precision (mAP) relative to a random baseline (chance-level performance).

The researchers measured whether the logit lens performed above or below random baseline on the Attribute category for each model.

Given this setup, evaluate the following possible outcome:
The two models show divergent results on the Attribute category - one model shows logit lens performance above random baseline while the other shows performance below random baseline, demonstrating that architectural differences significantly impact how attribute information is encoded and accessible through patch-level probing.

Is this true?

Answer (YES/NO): YES